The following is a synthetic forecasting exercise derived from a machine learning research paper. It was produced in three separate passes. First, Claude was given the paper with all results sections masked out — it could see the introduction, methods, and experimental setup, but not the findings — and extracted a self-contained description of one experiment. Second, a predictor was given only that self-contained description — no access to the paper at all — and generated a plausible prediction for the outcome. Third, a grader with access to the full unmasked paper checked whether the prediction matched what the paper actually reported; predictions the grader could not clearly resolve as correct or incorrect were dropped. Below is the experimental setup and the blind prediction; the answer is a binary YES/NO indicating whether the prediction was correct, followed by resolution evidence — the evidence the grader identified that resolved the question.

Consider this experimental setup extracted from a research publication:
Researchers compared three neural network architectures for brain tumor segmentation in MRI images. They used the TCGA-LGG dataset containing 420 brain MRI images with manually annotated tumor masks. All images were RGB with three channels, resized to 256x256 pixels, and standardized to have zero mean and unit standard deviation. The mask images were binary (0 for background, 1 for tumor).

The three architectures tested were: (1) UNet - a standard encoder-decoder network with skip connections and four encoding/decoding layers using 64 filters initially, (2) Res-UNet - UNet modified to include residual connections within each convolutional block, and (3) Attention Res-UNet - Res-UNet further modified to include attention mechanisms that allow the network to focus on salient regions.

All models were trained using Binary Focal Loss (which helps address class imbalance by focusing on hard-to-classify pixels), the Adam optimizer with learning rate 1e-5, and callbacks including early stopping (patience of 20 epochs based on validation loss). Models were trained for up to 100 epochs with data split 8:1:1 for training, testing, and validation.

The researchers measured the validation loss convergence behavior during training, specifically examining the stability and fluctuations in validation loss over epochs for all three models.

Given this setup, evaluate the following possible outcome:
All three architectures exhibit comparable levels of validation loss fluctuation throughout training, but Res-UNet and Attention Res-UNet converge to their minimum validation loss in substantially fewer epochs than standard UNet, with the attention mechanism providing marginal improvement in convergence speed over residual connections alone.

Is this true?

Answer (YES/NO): NO